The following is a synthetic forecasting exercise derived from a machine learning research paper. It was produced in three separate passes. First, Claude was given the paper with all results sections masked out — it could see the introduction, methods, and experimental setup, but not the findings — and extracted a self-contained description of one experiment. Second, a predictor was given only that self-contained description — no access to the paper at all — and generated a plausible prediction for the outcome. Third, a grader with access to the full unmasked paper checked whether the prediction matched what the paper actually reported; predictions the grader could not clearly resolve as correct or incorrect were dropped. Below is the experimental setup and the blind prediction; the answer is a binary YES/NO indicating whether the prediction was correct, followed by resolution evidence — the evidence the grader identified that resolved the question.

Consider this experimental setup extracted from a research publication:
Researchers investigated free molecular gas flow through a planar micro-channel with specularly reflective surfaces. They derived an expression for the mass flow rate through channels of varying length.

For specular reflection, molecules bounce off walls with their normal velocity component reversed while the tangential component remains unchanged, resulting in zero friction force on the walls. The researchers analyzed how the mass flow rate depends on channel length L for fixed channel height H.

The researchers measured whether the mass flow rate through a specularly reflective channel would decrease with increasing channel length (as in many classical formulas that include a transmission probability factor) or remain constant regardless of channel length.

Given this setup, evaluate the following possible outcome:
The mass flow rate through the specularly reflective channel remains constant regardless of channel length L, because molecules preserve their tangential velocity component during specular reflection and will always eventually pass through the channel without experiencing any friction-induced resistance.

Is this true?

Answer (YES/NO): YES